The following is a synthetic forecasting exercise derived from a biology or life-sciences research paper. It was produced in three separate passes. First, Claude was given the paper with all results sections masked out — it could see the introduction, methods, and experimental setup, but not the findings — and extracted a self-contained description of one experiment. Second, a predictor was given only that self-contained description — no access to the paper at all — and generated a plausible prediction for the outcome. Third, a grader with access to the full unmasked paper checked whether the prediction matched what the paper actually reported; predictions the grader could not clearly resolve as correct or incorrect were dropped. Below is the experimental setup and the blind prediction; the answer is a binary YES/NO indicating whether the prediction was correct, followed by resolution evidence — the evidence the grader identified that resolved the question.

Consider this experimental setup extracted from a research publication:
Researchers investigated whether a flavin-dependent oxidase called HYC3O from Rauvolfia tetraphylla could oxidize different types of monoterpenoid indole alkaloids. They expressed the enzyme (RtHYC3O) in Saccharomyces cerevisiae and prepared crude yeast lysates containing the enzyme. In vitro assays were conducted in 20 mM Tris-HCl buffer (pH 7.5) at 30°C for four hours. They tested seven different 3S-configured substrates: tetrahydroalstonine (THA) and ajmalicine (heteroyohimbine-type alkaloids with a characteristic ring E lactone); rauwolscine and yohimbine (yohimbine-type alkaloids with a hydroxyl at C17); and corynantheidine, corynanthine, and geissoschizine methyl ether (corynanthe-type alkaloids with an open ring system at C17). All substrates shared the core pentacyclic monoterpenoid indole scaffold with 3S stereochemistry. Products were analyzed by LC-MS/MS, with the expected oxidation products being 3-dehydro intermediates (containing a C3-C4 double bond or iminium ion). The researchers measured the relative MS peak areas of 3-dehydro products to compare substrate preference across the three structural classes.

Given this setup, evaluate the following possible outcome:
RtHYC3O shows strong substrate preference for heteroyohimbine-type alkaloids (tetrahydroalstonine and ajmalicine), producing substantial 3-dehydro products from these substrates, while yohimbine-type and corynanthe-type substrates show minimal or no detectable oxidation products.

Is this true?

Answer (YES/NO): NO